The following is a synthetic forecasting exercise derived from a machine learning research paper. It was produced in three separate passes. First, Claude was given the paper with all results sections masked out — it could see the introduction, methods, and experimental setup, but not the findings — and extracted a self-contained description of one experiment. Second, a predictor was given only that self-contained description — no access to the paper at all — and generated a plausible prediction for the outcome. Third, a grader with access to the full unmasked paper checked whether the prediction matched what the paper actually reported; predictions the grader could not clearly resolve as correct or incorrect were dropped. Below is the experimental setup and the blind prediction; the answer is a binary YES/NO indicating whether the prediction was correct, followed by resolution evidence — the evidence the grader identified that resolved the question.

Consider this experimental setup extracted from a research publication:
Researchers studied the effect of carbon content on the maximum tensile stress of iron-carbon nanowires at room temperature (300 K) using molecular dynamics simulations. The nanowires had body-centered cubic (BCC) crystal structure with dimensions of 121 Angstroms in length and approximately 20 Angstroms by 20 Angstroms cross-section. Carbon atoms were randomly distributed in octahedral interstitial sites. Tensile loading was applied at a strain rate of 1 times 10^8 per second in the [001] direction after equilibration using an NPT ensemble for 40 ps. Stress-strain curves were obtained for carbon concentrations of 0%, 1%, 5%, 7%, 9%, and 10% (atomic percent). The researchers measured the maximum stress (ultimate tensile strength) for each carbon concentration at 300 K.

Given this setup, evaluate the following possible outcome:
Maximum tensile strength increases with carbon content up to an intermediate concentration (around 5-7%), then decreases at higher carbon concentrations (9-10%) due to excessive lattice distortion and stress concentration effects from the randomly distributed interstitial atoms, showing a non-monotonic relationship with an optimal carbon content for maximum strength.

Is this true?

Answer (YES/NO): NO